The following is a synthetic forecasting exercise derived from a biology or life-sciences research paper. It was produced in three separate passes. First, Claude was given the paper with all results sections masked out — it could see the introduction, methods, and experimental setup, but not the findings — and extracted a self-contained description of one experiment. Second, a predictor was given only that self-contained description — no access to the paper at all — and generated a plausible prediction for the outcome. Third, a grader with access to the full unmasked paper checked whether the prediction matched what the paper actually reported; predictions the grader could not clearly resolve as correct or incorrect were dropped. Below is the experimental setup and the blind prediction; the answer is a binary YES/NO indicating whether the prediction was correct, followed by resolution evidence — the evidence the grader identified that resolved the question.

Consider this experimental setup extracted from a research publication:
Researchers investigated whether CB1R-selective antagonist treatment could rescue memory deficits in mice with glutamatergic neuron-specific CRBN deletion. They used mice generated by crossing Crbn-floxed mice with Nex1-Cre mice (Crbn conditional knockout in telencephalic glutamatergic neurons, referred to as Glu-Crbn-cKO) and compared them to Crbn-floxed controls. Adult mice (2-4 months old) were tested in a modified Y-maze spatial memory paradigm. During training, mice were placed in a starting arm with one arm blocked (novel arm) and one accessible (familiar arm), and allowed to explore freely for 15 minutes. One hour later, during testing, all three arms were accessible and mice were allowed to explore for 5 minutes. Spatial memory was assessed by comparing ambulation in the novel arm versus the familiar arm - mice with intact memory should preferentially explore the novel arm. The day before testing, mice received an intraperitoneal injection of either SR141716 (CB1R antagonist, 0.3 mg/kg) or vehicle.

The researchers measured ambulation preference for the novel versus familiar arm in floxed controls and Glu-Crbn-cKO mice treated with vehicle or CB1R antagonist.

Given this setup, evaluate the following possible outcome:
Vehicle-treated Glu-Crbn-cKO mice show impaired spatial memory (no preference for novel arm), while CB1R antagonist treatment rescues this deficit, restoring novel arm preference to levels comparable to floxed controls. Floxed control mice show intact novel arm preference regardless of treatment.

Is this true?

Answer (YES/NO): YES